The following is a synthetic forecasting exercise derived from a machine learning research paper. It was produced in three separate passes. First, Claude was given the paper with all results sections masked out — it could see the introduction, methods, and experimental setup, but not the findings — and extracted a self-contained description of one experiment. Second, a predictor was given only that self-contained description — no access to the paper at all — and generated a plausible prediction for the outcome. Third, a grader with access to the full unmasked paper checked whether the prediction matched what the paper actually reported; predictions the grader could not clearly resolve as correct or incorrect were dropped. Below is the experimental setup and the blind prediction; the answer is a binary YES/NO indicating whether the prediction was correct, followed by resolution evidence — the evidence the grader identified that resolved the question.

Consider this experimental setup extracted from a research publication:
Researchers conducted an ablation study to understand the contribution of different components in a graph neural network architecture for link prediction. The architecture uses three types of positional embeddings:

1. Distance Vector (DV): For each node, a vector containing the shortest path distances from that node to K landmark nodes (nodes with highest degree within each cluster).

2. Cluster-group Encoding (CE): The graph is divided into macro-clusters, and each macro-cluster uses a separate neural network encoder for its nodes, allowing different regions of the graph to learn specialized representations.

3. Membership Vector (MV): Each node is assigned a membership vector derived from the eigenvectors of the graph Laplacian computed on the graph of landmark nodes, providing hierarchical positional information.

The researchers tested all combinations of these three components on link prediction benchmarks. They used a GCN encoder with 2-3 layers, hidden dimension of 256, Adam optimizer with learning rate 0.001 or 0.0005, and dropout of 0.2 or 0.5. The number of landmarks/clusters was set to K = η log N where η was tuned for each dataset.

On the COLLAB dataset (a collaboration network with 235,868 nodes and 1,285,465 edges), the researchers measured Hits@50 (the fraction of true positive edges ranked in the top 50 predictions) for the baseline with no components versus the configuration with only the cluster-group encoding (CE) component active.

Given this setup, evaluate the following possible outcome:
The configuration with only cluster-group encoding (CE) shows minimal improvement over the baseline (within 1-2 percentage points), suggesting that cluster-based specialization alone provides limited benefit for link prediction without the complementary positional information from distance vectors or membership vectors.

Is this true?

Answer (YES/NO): NO